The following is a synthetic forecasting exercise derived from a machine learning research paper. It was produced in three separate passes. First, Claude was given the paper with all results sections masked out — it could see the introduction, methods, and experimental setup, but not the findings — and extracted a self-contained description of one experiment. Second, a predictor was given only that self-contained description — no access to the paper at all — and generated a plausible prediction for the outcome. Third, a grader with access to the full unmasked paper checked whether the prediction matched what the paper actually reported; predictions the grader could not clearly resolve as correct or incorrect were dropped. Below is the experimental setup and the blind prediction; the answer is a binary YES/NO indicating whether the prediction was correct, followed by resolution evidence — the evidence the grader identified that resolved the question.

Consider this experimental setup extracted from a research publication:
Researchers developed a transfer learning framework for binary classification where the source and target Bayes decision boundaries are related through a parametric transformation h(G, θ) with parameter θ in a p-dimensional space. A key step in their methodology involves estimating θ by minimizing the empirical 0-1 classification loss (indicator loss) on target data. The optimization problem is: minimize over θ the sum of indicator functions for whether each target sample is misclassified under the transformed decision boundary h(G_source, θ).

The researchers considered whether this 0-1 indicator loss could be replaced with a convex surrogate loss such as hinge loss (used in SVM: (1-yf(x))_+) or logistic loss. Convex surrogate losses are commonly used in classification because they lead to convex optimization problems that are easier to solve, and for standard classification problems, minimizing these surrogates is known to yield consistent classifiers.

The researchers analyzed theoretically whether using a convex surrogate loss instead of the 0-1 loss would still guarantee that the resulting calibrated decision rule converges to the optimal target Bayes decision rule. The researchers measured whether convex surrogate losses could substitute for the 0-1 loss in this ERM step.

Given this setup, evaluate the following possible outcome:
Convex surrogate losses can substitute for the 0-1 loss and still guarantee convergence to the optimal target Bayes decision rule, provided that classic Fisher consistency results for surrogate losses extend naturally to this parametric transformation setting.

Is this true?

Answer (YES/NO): NO